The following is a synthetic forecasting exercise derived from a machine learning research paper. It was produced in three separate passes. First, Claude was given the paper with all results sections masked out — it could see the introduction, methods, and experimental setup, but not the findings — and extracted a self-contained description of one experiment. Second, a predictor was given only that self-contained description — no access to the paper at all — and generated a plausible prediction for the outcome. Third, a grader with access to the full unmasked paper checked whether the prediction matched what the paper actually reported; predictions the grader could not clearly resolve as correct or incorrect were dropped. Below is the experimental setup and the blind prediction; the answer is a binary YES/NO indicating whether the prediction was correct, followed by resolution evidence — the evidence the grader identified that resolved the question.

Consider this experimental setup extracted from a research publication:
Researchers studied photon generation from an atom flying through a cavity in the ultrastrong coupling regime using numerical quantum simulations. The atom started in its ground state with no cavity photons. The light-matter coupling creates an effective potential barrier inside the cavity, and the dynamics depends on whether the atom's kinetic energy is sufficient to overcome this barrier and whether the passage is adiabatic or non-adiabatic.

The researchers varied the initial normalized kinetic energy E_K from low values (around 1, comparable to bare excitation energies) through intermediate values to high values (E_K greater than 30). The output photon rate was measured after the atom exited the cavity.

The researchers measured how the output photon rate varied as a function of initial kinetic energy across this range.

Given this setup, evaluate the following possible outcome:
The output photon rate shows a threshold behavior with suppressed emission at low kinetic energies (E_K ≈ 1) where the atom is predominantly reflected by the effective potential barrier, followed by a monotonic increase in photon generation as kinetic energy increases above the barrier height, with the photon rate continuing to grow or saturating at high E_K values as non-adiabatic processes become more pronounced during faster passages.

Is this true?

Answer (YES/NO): NO